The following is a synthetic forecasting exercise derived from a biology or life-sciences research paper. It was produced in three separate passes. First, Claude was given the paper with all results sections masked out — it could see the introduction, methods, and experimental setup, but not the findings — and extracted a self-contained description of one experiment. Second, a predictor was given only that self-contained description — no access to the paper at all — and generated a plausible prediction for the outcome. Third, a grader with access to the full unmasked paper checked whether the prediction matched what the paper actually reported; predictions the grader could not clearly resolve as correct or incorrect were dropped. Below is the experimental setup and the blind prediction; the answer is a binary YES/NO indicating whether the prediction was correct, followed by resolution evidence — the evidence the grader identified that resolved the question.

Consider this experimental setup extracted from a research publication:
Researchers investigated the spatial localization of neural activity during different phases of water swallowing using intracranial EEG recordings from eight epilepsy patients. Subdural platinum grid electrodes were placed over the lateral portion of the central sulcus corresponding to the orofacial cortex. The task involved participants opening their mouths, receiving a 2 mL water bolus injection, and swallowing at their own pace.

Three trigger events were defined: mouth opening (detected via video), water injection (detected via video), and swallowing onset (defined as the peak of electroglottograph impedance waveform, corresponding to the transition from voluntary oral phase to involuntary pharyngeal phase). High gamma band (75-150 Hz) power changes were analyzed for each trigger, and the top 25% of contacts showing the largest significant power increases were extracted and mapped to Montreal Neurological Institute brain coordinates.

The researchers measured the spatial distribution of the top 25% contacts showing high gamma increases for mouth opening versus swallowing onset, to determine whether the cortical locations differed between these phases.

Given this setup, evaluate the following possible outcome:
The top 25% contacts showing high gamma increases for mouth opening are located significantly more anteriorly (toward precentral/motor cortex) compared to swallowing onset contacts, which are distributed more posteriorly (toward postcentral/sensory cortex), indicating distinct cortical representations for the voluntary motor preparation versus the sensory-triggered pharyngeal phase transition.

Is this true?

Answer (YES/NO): NO